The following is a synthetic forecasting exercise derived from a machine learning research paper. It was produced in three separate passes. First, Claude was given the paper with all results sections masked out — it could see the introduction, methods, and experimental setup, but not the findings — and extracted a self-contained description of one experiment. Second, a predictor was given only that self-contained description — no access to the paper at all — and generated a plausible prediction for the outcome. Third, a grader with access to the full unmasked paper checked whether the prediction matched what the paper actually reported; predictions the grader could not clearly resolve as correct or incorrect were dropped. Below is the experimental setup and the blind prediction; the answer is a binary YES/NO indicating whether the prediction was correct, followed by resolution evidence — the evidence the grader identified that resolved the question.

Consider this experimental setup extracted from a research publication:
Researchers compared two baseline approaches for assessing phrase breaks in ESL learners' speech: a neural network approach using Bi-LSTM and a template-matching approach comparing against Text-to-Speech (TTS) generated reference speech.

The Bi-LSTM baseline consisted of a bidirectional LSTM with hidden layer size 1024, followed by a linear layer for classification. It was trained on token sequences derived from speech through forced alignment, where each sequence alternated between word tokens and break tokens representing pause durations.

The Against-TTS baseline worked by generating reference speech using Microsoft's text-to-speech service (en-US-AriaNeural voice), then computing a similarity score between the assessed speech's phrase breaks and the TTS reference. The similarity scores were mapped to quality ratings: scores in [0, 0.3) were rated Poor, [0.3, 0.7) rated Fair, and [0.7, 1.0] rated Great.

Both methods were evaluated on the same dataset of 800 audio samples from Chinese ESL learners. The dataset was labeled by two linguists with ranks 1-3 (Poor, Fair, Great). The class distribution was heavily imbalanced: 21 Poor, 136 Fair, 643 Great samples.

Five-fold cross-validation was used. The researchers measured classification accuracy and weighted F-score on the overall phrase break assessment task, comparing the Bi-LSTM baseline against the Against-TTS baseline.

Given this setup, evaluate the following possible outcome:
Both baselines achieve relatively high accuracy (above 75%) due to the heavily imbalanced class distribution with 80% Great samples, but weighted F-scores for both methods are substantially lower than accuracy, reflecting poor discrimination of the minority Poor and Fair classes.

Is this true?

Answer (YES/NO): NO